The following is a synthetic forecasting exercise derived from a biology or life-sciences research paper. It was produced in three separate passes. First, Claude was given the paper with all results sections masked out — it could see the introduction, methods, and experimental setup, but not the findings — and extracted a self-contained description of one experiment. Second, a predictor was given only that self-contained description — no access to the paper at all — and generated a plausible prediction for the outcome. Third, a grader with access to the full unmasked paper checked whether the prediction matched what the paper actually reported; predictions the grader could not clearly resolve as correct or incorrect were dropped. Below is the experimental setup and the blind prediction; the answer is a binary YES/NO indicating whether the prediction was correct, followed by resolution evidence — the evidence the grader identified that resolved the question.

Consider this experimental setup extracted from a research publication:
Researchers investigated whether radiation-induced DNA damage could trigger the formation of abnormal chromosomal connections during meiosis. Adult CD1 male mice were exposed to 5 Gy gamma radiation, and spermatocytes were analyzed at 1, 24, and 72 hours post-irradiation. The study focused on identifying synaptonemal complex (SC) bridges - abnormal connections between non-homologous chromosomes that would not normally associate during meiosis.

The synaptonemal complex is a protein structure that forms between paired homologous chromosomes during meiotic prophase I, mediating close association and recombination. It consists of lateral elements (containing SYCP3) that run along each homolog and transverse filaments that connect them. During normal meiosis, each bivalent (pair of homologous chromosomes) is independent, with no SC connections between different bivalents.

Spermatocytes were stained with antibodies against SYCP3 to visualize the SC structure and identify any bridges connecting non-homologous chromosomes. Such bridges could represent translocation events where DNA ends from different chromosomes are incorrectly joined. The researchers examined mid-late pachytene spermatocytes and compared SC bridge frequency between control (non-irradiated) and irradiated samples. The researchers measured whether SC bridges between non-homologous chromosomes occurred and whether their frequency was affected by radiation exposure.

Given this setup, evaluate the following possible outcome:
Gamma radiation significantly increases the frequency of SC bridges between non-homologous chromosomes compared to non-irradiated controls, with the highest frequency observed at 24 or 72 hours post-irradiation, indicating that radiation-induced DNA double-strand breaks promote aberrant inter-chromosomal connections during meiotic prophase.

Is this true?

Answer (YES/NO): YES